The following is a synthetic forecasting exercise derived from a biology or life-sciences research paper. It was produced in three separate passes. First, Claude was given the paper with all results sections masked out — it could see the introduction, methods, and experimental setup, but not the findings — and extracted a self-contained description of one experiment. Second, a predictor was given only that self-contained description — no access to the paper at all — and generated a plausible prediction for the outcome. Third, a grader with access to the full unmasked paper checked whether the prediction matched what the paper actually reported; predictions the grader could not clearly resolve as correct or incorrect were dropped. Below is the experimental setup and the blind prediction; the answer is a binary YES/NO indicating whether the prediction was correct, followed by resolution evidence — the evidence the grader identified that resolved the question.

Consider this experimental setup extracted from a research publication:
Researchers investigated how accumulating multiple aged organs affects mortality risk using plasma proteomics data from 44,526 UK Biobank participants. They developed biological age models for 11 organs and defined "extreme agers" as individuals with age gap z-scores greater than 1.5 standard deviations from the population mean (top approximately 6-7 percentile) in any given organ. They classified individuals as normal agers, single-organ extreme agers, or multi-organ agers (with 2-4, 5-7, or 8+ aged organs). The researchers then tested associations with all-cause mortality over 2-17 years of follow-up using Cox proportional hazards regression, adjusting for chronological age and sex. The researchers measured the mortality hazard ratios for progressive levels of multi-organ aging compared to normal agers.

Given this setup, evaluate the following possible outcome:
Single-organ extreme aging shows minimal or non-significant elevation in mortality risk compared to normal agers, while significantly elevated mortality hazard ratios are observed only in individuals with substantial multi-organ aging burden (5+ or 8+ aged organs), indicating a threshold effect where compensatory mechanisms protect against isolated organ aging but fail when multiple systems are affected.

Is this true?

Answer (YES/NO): NO